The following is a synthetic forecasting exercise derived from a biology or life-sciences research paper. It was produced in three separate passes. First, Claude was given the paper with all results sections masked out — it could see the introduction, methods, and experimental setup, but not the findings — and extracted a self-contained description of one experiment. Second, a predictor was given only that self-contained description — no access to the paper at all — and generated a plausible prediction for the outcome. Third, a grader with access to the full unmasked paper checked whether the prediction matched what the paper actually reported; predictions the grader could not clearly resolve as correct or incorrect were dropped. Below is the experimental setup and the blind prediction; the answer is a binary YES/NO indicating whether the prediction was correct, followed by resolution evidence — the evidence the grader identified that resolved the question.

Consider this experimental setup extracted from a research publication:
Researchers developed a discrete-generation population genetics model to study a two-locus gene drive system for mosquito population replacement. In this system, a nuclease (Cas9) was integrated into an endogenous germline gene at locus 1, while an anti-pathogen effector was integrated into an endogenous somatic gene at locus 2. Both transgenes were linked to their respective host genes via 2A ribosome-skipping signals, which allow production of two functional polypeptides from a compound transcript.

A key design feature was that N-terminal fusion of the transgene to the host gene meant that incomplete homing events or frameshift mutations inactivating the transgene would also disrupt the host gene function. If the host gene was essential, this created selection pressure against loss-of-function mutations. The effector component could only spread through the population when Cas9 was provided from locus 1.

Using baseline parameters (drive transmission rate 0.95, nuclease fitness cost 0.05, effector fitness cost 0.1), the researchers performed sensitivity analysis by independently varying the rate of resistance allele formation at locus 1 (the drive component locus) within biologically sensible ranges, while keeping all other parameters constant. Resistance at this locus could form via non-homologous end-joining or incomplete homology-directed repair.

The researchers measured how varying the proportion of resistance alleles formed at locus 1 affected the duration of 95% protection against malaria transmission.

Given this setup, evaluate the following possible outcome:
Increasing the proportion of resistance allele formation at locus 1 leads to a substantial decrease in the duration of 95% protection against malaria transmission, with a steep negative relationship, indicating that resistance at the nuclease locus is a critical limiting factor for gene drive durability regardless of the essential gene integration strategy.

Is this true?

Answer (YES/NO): NO